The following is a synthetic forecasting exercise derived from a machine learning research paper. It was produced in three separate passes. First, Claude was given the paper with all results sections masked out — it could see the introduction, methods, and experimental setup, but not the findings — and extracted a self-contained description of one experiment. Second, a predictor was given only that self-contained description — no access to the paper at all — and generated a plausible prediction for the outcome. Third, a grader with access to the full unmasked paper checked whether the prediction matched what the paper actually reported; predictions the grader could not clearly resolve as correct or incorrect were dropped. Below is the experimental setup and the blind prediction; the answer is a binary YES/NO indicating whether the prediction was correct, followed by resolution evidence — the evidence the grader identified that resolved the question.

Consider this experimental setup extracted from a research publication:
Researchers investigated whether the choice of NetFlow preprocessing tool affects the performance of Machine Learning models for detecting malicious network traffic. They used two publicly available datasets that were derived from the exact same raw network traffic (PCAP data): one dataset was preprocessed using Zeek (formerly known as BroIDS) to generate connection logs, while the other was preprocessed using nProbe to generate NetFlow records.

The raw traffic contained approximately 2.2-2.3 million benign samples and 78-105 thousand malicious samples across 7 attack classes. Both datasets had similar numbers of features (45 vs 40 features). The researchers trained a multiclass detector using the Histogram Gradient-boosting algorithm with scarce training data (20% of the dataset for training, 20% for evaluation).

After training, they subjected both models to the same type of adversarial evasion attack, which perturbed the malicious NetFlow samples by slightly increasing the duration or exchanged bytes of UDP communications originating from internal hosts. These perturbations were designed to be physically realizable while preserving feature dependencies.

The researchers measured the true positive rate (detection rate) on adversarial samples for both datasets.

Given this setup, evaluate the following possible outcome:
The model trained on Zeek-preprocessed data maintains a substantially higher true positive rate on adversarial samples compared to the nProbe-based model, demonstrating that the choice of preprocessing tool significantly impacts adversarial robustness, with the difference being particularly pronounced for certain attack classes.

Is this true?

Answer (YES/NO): YES